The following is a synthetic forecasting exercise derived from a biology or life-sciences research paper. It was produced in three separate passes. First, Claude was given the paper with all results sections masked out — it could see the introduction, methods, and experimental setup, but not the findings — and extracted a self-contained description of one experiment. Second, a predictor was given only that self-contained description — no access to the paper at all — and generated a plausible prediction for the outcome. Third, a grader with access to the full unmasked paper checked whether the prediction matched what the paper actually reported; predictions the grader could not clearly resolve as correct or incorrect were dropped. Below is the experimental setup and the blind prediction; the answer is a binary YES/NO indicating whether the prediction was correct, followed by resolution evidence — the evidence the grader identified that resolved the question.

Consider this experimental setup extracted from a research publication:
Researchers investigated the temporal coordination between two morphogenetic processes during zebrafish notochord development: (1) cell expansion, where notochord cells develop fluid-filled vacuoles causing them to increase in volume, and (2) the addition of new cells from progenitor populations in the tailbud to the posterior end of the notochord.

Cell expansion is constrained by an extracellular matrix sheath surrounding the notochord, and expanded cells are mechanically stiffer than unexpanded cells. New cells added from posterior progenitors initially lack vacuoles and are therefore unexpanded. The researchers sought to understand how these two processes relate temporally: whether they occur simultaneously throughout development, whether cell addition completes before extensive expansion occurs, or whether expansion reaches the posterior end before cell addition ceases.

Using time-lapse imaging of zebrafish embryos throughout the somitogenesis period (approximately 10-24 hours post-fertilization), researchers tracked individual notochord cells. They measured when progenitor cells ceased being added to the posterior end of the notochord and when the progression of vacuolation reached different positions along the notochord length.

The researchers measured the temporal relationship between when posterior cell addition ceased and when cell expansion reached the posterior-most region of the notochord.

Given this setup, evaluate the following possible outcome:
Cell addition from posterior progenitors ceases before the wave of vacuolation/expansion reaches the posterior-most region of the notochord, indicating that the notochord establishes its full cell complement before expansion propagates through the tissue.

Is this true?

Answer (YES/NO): YES